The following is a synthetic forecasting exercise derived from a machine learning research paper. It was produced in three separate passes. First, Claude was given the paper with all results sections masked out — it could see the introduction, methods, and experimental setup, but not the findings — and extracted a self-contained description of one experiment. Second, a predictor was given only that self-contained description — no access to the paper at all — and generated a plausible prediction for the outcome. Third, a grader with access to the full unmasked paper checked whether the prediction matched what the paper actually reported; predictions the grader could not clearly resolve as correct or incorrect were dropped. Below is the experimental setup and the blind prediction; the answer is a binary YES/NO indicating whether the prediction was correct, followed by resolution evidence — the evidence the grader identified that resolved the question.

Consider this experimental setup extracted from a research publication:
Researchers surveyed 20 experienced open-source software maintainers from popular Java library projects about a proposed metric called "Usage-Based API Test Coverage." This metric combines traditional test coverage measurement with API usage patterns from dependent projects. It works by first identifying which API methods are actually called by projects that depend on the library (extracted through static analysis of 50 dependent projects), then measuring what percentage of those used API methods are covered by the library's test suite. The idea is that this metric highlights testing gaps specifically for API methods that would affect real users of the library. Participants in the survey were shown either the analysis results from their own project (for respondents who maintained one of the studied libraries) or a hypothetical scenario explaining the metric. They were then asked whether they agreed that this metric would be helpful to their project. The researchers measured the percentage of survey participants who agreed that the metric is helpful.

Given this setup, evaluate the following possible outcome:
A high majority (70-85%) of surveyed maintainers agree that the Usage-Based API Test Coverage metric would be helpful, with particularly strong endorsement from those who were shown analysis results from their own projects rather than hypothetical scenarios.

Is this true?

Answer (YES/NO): NO